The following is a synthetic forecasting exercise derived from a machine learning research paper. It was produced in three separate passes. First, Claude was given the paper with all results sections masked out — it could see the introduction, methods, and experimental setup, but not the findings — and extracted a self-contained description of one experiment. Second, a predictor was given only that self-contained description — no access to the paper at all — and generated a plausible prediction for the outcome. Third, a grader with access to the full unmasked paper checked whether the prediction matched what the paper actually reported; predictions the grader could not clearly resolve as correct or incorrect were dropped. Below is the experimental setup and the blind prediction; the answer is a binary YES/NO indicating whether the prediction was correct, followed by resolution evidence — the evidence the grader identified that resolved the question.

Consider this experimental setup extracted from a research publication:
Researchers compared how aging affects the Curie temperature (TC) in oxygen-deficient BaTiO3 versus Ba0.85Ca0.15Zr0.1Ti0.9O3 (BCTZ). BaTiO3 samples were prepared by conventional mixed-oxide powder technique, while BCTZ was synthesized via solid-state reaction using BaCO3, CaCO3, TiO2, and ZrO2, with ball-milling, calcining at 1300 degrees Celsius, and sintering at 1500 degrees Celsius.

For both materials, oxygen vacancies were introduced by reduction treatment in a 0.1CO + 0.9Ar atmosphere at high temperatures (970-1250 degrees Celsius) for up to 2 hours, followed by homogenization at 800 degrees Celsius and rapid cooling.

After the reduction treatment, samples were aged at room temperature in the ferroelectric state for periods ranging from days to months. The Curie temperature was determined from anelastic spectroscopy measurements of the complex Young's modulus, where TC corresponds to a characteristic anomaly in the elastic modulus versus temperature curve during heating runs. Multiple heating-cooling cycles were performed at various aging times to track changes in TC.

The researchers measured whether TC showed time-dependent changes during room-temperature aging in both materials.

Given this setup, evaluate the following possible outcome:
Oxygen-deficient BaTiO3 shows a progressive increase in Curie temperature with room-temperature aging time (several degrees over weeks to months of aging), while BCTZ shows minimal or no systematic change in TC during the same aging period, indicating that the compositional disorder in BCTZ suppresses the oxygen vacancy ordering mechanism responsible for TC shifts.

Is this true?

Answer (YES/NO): NO